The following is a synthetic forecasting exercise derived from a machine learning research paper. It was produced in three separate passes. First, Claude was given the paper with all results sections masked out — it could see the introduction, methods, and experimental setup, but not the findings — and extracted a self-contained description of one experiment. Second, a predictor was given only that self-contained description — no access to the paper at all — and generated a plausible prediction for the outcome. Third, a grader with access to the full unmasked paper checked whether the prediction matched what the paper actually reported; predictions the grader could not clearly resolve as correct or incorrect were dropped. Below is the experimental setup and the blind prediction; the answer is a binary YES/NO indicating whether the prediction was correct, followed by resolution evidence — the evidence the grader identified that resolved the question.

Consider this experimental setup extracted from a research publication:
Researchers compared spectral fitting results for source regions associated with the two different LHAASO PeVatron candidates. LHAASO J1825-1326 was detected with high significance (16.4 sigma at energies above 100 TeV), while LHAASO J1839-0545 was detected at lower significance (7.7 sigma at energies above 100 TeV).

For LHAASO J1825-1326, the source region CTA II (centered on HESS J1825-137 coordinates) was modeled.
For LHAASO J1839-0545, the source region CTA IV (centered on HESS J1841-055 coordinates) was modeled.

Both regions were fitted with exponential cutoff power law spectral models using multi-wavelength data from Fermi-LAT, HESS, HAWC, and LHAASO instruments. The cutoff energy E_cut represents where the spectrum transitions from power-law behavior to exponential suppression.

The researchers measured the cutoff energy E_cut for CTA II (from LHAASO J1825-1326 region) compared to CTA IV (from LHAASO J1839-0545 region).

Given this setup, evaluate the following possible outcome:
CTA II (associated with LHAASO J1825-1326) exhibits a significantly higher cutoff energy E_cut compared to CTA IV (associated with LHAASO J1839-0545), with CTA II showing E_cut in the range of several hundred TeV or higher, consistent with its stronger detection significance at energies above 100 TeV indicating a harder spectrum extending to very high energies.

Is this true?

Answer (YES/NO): YES